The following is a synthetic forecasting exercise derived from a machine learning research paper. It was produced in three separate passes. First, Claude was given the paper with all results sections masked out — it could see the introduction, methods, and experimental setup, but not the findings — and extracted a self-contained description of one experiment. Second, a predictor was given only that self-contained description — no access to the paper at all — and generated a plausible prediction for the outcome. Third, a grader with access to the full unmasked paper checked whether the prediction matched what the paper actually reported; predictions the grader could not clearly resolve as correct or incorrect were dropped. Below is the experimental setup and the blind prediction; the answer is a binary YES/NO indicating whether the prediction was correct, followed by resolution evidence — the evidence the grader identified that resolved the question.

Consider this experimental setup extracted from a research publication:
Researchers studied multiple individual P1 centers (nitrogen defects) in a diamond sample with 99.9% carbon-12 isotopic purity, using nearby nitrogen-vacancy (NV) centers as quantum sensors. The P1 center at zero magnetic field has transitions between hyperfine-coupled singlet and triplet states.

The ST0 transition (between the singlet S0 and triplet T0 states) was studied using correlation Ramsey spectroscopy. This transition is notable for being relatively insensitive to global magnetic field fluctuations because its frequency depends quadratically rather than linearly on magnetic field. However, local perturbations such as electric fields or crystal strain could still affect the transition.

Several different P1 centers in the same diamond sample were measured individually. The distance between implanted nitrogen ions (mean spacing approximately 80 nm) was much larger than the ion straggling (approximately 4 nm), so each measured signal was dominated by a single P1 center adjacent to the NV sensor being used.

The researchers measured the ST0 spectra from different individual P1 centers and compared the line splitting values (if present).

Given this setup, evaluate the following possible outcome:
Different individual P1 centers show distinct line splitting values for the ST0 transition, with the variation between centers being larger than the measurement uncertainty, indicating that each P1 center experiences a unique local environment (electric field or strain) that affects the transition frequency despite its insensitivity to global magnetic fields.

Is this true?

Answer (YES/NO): YES